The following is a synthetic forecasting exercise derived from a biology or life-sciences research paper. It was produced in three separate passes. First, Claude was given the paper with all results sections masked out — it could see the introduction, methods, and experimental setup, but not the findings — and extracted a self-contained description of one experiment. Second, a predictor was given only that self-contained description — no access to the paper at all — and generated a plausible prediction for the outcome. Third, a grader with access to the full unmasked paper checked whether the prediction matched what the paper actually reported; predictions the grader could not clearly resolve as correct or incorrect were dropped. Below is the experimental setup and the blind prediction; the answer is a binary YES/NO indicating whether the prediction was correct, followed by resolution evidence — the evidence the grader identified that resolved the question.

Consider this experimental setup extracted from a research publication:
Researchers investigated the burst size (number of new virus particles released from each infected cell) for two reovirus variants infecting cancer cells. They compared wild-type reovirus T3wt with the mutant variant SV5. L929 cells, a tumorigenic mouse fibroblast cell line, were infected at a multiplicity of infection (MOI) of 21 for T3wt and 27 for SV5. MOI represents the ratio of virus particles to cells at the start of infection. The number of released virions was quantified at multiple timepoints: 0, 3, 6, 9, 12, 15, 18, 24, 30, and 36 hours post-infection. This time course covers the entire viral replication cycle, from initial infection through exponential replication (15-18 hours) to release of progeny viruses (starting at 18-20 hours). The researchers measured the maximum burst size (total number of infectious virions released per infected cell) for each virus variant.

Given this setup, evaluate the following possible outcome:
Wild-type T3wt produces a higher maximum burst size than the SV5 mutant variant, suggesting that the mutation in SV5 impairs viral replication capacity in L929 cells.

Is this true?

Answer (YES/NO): NO